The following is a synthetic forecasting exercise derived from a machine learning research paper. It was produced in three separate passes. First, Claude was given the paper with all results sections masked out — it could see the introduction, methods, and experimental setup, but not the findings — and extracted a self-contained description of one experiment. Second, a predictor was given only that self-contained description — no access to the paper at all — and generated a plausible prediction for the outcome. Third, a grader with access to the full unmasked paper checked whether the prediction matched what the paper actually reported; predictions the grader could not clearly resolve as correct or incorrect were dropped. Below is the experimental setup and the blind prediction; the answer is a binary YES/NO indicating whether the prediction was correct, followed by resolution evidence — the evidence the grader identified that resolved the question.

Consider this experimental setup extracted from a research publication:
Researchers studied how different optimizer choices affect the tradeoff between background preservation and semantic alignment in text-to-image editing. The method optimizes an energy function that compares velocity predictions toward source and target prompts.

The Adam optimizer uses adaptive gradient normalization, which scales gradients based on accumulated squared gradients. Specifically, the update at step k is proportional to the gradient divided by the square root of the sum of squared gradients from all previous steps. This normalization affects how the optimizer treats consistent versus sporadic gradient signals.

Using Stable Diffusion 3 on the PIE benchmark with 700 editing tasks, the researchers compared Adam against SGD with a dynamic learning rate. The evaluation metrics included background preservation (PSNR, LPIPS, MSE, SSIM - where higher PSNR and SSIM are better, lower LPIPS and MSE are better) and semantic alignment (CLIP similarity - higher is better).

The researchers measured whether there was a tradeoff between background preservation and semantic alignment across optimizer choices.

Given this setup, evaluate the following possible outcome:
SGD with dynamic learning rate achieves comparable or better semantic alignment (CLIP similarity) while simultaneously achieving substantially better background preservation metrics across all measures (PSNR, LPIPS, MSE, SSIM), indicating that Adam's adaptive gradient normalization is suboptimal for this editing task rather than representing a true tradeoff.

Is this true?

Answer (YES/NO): NO